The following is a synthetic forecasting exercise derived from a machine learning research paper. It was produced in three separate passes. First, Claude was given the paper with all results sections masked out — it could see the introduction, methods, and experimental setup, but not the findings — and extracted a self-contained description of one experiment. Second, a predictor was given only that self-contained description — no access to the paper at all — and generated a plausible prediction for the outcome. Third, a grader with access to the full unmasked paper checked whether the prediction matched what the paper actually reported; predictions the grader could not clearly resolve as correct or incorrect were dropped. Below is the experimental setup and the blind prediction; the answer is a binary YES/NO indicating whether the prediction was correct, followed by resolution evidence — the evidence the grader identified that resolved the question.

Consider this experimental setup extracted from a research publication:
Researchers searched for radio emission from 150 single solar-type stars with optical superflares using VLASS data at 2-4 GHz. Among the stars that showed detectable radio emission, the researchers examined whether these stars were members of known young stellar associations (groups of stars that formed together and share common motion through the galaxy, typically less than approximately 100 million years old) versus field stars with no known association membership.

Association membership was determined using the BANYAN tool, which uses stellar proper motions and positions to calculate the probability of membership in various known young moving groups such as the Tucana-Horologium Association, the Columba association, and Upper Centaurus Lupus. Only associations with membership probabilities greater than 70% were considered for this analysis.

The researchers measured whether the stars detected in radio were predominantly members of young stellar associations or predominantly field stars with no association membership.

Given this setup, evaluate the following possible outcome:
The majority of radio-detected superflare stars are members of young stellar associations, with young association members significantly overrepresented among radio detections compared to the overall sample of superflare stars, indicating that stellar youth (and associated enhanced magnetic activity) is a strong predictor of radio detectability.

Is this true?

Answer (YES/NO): NO